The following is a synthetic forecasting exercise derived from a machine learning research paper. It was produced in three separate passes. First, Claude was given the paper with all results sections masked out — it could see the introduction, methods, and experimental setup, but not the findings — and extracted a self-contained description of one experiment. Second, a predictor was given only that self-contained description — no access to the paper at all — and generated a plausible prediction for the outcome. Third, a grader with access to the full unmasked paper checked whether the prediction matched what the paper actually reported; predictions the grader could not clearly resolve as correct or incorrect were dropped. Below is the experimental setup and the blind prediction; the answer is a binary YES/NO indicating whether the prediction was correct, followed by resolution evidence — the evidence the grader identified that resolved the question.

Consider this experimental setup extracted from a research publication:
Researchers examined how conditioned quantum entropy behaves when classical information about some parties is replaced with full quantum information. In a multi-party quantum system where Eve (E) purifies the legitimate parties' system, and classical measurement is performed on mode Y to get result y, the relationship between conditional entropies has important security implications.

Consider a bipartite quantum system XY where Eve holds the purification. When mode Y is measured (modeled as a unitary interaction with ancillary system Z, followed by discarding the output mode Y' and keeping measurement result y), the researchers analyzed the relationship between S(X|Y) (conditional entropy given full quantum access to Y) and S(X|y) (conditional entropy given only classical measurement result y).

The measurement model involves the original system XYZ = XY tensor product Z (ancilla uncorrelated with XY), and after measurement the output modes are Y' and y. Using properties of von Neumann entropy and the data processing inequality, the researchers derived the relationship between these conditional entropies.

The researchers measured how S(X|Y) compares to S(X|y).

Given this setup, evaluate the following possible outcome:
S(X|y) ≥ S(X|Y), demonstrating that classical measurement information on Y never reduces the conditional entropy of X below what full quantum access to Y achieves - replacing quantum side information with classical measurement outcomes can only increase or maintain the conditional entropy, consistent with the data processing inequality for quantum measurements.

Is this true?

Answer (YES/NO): YES